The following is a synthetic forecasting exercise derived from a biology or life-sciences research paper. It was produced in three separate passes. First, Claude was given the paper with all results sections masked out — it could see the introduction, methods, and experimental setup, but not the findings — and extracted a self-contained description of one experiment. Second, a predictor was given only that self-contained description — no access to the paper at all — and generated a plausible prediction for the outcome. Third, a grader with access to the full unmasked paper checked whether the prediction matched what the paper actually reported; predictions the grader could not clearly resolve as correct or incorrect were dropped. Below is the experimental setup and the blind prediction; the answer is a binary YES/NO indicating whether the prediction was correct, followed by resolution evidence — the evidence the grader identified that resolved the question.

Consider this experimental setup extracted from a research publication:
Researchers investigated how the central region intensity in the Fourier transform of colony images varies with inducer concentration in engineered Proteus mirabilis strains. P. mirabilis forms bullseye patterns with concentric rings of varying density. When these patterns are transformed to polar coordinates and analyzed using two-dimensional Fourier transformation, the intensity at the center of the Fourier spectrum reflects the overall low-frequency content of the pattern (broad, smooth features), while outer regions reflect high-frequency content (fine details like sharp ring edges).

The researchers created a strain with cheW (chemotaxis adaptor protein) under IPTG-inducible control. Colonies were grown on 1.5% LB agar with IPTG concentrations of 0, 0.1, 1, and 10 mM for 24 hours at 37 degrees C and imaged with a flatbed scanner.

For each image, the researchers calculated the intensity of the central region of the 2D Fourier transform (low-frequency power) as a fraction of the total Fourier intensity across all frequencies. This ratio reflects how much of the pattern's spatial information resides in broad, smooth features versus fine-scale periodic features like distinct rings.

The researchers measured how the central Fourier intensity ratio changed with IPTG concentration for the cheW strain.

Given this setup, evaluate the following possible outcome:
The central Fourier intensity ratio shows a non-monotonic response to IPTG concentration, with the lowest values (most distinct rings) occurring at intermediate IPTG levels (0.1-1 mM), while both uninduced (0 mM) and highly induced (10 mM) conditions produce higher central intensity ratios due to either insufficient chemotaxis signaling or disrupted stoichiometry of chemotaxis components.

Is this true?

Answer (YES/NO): NO